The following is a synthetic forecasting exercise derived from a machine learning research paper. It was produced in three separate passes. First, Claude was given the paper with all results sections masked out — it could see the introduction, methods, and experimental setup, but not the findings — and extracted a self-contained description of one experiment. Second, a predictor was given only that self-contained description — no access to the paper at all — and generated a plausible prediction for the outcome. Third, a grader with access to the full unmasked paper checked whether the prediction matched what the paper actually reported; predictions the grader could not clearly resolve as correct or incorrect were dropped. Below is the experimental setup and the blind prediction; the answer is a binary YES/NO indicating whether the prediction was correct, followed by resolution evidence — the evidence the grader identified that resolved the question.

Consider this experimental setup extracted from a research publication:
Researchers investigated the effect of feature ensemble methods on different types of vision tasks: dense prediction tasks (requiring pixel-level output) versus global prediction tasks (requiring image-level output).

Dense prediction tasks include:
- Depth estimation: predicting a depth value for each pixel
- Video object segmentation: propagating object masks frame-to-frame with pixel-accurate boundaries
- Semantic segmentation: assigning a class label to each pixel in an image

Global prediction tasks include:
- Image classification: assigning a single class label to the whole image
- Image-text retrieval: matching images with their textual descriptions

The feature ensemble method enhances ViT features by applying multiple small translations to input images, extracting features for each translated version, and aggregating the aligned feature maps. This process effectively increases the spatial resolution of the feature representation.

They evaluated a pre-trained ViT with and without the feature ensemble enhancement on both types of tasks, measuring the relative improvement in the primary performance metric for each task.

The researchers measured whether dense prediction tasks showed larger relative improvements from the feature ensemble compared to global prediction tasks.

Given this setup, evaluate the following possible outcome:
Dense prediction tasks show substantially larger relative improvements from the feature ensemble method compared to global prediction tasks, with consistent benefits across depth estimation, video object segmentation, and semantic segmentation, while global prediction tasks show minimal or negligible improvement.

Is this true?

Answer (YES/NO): NO